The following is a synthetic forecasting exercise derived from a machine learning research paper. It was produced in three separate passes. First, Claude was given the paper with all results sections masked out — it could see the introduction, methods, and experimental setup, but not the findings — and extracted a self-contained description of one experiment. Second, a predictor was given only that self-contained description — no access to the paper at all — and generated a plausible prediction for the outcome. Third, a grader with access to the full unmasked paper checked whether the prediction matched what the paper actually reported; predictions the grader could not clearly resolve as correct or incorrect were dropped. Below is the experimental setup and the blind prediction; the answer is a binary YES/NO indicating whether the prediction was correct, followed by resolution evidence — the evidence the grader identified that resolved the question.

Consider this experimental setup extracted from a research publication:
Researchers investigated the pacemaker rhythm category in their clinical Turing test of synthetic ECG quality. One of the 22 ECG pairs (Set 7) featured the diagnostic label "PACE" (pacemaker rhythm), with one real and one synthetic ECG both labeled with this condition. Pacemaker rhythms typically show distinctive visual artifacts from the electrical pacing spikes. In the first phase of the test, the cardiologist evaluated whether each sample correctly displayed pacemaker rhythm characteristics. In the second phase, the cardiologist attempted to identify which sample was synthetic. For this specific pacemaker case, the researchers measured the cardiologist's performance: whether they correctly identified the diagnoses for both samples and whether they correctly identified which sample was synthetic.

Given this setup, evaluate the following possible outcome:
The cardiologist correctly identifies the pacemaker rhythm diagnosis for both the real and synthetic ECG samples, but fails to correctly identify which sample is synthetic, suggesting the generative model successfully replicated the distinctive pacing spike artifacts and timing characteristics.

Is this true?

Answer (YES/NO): NO